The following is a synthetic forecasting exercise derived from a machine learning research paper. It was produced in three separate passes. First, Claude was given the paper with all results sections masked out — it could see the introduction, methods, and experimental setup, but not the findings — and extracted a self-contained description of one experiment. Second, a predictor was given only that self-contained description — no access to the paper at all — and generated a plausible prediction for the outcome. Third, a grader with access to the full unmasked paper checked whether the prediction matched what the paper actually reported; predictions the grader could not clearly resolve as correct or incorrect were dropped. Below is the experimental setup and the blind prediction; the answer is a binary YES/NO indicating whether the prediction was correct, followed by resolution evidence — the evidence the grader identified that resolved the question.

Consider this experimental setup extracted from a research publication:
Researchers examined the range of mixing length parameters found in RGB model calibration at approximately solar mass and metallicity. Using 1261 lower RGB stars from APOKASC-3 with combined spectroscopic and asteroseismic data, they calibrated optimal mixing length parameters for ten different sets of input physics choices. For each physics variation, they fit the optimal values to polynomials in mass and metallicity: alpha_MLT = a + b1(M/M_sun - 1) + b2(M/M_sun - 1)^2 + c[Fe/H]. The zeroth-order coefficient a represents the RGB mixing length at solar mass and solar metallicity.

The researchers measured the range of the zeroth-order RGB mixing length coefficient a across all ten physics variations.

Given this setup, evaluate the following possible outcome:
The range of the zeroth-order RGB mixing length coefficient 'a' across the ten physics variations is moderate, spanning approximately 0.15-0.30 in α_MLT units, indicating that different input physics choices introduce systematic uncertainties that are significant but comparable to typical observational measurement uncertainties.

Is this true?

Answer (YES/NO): NO